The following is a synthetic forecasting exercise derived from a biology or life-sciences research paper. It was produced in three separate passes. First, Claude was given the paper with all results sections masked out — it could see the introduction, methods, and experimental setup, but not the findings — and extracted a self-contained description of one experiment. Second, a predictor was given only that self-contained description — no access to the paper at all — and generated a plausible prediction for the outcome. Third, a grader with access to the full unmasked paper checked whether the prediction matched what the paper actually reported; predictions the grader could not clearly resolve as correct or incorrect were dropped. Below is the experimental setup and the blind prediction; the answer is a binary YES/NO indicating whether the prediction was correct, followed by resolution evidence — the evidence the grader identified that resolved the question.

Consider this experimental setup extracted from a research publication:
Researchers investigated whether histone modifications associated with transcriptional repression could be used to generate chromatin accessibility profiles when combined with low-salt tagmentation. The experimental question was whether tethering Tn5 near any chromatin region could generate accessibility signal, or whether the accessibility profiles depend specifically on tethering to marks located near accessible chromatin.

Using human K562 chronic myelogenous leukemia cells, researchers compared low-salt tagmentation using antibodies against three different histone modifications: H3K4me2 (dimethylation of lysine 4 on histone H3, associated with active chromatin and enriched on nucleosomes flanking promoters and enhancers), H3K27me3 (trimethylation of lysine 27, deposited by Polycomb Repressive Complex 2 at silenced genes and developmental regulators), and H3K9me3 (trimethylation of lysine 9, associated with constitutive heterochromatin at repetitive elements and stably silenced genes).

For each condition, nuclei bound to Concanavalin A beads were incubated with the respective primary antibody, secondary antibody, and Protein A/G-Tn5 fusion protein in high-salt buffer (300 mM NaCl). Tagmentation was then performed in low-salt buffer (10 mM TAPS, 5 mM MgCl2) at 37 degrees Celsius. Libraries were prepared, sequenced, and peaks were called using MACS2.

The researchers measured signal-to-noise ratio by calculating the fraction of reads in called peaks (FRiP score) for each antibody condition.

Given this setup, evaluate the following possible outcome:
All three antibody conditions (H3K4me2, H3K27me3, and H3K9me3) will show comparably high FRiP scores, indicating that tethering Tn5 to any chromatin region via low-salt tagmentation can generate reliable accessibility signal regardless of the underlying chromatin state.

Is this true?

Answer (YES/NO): NO